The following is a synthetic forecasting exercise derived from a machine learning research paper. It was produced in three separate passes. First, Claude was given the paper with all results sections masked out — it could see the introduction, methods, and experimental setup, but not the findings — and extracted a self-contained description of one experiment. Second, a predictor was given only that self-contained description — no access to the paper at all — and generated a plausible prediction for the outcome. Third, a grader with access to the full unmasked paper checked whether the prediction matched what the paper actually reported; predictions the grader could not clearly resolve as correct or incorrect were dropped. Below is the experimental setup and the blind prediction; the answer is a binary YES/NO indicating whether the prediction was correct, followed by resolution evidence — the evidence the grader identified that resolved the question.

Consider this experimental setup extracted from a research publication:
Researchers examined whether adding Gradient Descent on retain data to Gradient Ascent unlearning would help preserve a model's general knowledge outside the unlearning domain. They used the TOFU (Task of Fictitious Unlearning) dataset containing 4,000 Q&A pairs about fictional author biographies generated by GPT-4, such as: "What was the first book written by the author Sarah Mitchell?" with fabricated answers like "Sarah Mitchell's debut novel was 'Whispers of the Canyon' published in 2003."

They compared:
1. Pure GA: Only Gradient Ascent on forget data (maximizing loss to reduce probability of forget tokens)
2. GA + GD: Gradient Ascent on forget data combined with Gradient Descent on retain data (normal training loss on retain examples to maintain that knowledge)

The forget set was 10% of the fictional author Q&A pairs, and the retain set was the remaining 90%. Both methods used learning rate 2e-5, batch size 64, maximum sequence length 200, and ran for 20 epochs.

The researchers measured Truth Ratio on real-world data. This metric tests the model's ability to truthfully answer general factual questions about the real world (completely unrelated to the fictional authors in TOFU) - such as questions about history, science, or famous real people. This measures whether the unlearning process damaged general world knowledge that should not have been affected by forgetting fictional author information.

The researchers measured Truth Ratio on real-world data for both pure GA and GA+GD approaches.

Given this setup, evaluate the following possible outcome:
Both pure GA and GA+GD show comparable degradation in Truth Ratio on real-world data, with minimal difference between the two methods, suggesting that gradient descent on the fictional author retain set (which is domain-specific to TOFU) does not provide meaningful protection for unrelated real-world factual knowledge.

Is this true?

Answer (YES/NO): NO